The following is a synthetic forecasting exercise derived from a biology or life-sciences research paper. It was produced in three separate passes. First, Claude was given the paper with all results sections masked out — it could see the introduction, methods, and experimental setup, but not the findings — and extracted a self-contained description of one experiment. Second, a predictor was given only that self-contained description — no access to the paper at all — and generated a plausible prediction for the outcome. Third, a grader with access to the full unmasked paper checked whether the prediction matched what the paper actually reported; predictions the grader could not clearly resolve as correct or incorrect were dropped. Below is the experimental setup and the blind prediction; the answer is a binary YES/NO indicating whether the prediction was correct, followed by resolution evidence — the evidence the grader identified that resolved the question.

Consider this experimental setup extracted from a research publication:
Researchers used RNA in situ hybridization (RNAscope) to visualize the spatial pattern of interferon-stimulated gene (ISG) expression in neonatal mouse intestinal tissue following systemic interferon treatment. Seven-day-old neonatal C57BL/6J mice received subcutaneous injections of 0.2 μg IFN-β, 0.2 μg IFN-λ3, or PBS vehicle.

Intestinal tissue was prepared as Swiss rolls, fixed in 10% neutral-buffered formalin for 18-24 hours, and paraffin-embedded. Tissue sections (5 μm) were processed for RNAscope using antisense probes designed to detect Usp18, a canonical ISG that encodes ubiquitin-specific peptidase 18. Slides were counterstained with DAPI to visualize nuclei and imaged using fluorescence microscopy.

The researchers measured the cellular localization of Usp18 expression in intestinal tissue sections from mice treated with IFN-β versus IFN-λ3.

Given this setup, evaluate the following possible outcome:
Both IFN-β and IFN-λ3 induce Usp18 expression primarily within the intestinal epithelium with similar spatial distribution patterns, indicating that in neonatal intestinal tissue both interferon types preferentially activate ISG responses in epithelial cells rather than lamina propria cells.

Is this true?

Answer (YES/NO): NO